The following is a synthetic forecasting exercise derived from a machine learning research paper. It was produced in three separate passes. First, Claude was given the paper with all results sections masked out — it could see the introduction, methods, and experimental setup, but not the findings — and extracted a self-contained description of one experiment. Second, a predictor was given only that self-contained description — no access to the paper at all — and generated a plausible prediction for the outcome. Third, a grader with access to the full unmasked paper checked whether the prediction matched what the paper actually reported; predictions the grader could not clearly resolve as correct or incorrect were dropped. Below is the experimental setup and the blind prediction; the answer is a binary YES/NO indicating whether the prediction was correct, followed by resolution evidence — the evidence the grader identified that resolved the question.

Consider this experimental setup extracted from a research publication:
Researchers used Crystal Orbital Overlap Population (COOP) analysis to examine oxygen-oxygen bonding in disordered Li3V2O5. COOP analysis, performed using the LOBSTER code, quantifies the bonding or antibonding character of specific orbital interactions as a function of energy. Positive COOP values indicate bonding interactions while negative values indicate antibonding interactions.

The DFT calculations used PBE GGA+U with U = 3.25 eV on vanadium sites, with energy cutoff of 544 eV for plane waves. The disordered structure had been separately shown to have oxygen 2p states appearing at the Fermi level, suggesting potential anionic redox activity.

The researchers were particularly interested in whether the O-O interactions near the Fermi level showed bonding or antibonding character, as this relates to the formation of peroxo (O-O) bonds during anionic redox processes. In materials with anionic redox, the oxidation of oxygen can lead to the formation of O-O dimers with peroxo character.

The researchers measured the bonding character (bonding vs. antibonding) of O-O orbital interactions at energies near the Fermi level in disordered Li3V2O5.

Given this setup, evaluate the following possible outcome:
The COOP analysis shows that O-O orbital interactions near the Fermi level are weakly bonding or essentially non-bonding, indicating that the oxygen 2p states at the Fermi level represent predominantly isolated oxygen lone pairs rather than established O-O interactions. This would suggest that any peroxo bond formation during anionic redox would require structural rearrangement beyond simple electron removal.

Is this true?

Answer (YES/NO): YES